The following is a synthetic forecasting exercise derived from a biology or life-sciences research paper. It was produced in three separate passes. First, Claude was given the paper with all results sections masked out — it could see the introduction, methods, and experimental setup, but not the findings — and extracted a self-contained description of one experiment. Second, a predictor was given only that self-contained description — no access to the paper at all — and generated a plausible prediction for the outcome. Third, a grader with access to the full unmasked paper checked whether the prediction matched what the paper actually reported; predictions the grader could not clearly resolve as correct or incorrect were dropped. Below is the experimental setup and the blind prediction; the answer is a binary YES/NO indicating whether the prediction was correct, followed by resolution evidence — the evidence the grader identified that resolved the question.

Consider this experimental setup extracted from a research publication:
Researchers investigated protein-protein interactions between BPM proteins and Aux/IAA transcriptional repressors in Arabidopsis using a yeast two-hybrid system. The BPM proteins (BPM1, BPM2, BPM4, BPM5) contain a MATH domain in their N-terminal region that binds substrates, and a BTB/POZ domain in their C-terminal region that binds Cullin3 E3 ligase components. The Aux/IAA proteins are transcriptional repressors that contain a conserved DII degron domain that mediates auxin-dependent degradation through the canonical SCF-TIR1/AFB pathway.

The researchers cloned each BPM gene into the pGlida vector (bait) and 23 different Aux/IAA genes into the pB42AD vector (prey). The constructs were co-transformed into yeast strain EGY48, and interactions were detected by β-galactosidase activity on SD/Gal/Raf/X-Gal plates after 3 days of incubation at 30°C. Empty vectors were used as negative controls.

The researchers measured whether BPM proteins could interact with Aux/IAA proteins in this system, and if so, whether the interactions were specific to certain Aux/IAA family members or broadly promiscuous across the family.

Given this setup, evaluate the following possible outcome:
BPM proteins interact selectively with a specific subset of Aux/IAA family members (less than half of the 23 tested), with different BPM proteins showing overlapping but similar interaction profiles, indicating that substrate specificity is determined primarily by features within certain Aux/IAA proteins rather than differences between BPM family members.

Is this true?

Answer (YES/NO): NO